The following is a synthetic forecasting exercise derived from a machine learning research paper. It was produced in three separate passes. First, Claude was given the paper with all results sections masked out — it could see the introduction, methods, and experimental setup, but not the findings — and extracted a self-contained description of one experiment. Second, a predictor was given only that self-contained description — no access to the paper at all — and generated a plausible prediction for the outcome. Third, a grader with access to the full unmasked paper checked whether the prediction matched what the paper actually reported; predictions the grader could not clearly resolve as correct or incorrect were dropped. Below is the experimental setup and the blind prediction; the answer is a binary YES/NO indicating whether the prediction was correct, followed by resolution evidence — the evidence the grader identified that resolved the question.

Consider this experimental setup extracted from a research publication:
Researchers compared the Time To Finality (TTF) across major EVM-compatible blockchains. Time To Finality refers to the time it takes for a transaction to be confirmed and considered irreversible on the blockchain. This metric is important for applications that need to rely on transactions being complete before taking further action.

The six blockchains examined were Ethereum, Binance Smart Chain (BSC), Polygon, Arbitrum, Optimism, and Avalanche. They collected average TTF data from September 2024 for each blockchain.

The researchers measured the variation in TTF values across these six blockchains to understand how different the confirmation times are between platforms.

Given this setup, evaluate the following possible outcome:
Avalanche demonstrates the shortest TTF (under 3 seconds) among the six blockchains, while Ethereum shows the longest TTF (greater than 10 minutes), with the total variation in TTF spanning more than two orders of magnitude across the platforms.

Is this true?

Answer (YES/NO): NO